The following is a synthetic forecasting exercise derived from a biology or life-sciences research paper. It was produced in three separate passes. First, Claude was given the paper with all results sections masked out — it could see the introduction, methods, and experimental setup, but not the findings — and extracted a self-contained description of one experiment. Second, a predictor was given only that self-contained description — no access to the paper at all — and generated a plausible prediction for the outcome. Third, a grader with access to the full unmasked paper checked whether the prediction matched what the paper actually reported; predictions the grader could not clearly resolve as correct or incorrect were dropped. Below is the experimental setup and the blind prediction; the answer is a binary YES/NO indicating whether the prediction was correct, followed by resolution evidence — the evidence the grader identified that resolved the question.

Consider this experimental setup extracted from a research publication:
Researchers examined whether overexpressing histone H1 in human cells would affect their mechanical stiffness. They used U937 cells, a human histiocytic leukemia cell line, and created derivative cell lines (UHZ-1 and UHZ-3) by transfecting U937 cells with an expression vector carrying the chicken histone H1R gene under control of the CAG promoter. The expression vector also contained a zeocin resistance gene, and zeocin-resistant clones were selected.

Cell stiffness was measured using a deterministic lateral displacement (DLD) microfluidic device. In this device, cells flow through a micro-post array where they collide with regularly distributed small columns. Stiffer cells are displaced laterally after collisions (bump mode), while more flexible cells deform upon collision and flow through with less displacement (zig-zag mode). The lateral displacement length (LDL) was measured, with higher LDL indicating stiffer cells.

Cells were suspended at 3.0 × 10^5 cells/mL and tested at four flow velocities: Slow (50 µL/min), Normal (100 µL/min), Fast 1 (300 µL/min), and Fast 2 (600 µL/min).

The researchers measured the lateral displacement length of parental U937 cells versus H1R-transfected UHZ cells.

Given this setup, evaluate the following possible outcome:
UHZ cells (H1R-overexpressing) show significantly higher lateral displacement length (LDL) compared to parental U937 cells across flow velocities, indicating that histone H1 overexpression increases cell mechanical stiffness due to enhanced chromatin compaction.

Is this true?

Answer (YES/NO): NO